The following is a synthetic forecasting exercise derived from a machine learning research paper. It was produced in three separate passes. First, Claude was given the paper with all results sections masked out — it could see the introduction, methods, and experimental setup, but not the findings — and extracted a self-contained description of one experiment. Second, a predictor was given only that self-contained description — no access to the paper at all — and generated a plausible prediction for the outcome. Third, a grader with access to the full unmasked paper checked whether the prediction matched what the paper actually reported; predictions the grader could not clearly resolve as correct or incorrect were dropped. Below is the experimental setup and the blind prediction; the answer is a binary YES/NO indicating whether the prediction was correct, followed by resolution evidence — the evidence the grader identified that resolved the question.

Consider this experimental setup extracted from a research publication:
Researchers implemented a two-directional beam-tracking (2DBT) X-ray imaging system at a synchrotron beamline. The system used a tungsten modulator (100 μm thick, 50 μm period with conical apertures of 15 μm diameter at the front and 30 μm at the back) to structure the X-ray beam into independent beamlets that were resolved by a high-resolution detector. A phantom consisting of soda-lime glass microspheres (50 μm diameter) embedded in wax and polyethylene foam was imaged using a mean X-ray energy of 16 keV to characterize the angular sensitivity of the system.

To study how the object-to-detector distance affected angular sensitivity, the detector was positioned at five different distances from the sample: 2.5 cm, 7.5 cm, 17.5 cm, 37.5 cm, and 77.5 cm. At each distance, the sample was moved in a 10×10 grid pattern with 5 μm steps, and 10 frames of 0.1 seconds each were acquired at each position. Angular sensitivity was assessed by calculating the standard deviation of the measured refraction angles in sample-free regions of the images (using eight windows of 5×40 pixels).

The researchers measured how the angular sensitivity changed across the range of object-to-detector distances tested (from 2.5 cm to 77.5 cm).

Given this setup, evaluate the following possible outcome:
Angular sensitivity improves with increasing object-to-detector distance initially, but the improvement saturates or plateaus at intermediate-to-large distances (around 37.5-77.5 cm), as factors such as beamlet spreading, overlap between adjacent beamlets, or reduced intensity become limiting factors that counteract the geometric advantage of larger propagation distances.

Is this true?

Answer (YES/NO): NO